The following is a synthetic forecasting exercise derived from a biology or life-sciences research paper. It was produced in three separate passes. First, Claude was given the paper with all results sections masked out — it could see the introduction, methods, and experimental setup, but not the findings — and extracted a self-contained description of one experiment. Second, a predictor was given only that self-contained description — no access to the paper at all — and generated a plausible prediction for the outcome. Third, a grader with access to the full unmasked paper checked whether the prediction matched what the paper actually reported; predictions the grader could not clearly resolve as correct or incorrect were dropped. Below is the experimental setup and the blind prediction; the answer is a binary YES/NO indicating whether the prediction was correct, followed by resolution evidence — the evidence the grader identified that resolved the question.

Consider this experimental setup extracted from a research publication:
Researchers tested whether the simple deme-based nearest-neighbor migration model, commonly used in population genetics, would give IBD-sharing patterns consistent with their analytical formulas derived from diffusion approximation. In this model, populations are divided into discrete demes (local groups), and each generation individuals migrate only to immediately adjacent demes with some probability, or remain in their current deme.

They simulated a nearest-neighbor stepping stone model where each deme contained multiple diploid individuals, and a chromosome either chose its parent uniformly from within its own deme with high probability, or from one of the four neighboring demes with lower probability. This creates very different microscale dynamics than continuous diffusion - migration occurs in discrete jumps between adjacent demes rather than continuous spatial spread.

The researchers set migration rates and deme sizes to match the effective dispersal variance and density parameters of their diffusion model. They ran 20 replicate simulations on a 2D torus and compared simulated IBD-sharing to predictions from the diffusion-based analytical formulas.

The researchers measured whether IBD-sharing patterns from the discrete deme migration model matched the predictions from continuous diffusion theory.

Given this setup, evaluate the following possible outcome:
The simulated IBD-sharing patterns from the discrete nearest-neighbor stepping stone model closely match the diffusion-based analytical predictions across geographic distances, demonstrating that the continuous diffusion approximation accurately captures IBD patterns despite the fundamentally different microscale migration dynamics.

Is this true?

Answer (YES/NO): YES